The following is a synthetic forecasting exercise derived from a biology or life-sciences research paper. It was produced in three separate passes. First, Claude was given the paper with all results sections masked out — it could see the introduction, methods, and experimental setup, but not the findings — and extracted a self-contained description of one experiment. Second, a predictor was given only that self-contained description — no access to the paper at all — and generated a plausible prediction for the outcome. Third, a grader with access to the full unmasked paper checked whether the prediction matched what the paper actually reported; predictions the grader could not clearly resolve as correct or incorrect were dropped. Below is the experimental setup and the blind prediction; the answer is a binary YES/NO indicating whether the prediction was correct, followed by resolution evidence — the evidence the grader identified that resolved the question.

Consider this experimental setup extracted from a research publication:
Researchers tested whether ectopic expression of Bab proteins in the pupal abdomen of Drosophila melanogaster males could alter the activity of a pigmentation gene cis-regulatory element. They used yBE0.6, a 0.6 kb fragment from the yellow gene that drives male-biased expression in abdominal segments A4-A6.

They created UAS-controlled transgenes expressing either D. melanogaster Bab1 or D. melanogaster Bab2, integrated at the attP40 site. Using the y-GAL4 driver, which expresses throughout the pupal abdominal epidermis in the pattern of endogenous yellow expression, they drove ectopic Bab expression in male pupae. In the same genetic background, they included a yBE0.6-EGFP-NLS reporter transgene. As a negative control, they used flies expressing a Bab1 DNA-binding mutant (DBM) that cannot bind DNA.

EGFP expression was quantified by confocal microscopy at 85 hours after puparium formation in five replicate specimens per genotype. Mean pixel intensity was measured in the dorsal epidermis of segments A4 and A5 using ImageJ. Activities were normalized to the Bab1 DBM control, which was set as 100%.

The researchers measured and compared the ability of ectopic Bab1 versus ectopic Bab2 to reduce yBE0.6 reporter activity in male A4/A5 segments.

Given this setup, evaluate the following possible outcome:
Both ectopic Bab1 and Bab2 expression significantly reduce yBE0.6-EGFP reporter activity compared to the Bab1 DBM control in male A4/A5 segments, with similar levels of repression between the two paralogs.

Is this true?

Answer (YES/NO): YES